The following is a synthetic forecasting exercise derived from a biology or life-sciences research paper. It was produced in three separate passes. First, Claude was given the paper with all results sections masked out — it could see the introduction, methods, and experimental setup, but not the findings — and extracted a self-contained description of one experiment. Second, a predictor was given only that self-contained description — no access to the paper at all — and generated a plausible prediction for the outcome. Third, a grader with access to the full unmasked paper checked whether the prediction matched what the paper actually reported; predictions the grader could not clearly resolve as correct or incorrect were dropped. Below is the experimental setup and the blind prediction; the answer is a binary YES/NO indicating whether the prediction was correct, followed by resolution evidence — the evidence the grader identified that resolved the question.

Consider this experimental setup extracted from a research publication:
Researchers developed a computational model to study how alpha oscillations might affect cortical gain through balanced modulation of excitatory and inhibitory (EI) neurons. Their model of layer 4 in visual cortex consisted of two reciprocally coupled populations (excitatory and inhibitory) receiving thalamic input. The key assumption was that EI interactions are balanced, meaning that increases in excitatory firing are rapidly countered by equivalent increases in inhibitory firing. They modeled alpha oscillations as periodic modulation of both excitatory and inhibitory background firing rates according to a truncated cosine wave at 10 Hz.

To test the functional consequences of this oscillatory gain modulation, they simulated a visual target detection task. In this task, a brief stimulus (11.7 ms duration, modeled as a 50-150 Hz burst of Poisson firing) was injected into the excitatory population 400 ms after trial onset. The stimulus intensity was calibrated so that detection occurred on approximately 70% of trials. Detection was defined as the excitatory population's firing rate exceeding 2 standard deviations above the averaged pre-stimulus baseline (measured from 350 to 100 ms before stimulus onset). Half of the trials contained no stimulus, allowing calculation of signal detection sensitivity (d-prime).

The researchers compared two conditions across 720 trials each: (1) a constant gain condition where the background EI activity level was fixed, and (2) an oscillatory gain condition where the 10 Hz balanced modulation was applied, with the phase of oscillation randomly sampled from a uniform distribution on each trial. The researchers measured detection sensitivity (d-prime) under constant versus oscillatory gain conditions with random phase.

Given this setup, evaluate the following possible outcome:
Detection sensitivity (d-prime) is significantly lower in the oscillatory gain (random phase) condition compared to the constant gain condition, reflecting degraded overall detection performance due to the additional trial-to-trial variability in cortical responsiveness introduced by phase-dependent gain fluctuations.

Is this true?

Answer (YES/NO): NO